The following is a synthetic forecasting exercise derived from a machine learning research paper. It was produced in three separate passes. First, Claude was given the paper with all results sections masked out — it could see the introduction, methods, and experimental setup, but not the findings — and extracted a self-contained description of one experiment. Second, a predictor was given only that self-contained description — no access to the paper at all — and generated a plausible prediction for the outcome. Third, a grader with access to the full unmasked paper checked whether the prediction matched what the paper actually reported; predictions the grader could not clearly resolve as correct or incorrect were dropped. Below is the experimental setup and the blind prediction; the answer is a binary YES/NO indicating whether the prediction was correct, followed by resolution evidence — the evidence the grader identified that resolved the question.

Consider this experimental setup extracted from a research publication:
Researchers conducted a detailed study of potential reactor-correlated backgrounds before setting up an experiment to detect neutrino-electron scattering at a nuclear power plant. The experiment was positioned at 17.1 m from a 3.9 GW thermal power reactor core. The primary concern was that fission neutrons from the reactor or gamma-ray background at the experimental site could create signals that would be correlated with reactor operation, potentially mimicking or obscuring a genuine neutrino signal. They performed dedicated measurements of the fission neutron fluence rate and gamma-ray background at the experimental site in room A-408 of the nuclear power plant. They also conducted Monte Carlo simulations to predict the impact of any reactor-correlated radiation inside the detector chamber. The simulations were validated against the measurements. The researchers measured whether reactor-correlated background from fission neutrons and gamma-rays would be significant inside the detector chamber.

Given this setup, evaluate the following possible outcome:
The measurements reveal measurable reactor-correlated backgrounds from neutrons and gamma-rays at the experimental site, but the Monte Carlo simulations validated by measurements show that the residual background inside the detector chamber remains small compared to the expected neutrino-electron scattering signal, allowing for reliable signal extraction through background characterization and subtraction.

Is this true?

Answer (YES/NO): NO